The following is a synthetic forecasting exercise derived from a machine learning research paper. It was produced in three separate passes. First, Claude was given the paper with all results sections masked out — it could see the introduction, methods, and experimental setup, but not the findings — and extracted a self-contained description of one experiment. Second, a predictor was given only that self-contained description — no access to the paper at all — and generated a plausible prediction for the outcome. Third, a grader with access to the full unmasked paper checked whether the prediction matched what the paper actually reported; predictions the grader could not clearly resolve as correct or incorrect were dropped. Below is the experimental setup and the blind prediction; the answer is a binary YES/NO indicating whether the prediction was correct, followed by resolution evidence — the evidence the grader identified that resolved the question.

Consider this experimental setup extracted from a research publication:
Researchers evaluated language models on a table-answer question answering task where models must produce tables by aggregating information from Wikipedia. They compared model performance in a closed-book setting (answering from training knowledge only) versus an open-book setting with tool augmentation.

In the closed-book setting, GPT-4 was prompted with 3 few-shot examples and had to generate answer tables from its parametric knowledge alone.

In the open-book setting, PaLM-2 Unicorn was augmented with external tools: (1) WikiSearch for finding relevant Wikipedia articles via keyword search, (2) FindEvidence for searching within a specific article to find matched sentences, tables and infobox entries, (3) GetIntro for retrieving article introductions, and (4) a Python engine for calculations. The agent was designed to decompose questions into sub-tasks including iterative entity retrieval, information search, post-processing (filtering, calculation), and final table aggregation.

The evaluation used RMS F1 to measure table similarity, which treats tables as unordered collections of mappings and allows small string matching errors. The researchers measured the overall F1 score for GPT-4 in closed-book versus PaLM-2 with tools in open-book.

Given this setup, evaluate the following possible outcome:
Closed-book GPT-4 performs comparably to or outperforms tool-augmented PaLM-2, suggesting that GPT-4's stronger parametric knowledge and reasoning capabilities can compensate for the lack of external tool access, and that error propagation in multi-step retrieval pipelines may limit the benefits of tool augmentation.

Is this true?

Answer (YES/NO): YES